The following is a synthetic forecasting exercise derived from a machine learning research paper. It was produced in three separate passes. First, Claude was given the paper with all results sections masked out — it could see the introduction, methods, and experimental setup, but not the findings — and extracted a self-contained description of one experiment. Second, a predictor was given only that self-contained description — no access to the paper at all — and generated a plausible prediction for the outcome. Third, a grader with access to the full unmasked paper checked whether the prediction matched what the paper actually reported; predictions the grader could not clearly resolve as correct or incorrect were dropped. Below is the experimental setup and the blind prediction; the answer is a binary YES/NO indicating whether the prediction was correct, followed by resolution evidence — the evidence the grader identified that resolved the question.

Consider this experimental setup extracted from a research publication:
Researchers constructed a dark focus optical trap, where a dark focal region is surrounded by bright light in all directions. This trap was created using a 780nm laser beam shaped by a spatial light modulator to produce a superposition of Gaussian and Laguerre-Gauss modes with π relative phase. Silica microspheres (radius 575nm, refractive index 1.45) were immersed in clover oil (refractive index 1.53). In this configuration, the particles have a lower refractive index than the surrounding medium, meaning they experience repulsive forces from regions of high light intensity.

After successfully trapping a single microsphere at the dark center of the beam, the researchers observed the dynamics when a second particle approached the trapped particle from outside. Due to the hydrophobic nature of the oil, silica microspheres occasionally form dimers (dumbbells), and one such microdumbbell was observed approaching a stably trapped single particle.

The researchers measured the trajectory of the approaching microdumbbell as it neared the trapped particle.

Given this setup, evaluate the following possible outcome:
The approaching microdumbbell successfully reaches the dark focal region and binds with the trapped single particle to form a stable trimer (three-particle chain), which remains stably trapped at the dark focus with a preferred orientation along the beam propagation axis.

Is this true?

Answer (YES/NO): NO